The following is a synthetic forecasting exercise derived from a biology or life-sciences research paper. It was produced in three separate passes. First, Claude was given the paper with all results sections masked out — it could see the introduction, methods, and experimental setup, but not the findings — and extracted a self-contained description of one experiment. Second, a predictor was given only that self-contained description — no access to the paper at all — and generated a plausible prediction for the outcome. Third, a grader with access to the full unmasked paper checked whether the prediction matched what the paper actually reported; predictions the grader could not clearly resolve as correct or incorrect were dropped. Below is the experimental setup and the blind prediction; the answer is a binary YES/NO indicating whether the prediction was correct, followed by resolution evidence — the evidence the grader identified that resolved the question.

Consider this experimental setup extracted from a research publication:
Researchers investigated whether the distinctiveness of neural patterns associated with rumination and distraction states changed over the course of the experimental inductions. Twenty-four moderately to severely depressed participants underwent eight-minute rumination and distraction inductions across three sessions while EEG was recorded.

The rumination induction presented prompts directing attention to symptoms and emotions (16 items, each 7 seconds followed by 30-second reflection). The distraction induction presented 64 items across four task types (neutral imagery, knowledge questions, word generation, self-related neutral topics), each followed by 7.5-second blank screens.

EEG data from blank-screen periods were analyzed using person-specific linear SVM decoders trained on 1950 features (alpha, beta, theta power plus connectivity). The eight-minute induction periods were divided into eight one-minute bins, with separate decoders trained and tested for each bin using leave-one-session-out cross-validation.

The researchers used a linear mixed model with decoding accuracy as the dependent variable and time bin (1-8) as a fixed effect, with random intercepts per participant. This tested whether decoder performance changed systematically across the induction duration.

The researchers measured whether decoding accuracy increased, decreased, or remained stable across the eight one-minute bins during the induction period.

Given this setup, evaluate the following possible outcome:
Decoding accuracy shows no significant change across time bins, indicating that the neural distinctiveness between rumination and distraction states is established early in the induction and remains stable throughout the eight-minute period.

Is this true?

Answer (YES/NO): NO